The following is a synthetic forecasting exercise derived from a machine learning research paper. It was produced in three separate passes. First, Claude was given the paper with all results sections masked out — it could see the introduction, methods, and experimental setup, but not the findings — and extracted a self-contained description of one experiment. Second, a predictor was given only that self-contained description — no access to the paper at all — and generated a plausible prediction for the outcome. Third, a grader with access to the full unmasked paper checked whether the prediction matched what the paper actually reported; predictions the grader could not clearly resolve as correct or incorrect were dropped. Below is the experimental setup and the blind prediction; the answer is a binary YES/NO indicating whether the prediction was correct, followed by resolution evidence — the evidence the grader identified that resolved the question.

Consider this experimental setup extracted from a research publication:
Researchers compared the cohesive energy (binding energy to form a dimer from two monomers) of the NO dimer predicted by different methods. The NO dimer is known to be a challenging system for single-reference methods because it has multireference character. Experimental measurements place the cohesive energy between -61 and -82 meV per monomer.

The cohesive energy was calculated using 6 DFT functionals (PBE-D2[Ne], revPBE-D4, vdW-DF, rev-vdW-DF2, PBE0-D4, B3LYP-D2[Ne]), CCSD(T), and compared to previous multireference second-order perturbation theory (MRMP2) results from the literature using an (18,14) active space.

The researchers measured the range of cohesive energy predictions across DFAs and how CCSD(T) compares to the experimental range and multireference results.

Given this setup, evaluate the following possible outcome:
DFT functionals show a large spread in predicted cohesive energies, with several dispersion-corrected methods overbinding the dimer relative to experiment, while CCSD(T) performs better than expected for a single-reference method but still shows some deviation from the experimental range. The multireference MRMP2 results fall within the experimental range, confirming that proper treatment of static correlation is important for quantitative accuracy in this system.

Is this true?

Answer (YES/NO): NO